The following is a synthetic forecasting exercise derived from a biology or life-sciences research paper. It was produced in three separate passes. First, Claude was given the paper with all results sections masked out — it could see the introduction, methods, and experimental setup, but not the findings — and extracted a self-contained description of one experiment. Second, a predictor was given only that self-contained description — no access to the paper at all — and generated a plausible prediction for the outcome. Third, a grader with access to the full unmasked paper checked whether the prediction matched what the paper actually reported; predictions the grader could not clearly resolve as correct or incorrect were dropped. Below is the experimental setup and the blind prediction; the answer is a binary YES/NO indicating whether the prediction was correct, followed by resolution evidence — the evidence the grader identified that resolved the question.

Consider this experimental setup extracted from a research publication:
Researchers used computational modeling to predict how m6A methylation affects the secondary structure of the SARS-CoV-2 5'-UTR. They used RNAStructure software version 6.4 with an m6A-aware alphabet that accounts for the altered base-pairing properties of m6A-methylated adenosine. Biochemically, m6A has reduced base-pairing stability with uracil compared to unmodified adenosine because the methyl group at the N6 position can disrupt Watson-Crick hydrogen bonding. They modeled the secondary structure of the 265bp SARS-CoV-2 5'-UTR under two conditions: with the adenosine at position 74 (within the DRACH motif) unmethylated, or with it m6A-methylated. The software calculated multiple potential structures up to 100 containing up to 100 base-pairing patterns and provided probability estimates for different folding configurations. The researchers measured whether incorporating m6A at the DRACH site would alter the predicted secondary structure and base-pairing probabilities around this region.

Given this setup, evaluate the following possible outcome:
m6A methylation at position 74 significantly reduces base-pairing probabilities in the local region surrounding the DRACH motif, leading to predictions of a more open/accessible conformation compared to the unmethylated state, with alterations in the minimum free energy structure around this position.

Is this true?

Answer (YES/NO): YES